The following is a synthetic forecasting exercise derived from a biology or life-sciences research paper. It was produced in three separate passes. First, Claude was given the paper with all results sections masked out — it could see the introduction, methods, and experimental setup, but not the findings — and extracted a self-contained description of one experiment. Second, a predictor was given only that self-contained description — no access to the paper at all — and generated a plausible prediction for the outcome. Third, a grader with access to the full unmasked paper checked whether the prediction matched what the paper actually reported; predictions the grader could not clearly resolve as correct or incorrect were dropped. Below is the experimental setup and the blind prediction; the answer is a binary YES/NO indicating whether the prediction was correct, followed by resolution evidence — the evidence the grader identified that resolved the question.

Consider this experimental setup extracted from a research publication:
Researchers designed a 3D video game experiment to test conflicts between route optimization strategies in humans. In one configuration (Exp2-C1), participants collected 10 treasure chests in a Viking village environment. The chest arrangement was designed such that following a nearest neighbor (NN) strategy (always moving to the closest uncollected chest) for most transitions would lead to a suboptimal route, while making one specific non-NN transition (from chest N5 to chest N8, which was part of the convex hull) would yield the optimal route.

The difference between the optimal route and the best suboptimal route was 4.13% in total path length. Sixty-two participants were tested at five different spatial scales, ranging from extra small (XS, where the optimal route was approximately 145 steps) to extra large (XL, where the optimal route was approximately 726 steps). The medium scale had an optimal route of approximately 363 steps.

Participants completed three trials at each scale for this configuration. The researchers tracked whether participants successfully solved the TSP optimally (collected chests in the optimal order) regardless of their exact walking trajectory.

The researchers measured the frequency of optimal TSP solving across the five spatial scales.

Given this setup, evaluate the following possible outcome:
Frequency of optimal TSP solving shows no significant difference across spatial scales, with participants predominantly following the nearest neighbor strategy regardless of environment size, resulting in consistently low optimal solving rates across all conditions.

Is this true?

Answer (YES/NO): NO